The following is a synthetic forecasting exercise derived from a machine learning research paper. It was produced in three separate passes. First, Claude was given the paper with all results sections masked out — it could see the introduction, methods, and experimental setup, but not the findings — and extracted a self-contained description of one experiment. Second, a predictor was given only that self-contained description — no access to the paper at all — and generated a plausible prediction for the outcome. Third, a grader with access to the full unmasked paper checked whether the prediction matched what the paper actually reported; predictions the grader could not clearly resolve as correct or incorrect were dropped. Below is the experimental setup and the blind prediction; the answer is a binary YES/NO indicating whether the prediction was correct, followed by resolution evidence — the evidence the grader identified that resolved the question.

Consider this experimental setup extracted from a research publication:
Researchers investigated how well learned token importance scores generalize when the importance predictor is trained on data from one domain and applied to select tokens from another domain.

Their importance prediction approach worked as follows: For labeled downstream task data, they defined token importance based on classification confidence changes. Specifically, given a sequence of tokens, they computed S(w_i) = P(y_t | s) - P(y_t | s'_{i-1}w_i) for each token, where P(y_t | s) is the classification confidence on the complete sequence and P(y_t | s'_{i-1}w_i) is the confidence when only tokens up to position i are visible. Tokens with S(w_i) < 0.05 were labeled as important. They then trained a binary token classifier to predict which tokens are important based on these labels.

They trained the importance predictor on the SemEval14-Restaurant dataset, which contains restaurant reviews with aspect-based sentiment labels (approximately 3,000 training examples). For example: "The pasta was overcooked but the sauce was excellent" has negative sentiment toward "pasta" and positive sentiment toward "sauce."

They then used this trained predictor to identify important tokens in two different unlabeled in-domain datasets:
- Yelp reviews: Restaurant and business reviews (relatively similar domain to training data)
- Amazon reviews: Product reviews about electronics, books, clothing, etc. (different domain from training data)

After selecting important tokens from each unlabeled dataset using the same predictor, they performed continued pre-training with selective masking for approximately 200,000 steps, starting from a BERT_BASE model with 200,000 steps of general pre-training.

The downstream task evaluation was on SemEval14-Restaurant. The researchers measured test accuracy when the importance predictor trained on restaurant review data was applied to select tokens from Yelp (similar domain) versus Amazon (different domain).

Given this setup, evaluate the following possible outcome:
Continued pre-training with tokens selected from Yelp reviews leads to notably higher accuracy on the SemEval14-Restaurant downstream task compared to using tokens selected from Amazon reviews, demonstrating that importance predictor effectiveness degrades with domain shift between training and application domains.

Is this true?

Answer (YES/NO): NO